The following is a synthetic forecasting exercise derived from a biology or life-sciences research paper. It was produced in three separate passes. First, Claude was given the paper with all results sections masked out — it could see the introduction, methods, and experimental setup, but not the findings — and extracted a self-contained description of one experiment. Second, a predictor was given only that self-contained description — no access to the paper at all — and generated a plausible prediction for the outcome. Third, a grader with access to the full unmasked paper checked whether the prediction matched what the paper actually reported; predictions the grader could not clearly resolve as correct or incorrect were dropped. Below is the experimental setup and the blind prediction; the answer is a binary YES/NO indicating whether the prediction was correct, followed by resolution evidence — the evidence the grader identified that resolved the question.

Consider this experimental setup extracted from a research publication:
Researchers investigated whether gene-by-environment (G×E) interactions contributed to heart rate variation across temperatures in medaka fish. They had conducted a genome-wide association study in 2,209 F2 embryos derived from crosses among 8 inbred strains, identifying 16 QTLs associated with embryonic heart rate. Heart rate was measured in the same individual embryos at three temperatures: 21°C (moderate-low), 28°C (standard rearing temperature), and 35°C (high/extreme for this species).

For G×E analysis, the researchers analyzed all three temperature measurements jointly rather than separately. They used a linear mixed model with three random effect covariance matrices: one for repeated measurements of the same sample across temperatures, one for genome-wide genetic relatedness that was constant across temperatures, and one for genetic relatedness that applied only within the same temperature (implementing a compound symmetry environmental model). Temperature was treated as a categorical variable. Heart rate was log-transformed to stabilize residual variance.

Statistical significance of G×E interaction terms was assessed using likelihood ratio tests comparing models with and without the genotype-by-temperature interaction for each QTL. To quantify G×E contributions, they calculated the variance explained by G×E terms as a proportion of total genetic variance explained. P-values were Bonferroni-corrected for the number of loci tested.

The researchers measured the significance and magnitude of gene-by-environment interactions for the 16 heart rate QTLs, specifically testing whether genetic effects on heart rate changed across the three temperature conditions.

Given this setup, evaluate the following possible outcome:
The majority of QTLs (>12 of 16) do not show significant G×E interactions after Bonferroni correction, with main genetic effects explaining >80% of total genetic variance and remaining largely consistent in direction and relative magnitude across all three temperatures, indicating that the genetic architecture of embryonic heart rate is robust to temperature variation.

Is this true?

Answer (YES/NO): NO